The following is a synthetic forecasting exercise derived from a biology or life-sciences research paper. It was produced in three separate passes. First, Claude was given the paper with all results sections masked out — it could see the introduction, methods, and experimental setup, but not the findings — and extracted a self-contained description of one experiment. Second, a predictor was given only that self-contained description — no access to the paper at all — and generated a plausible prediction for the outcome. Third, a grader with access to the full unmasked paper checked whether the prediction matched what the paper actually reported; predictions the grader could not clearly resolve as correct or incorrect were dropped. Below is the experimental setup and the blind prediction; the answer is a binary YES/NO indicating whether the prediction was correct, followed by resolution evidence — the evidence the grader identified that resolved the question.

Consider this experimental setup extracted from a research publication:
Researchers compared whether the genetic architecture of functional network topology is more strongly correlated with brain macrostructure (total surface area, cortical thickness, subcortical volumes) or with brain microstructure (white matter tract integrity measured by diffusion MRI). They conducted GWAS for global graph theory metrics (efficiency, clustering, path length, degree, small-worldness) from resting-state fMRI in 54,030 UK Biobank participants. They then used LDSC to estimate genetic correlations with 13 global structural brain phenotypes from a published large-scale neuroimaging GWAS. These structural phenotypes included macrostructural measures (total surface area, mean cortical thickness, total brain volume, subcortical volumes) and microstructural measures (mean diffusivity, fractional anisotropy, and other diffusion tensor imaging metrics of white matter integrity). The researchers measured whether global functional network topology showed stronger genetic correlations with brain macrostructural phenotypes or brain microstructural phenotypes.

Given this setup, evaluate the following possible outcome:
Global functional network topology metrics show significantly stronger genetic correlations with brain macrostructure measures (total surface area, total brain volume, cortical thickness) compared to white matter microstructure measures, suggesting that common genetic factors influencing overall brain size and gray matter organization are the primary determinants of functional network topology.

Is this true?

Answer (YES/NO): YES